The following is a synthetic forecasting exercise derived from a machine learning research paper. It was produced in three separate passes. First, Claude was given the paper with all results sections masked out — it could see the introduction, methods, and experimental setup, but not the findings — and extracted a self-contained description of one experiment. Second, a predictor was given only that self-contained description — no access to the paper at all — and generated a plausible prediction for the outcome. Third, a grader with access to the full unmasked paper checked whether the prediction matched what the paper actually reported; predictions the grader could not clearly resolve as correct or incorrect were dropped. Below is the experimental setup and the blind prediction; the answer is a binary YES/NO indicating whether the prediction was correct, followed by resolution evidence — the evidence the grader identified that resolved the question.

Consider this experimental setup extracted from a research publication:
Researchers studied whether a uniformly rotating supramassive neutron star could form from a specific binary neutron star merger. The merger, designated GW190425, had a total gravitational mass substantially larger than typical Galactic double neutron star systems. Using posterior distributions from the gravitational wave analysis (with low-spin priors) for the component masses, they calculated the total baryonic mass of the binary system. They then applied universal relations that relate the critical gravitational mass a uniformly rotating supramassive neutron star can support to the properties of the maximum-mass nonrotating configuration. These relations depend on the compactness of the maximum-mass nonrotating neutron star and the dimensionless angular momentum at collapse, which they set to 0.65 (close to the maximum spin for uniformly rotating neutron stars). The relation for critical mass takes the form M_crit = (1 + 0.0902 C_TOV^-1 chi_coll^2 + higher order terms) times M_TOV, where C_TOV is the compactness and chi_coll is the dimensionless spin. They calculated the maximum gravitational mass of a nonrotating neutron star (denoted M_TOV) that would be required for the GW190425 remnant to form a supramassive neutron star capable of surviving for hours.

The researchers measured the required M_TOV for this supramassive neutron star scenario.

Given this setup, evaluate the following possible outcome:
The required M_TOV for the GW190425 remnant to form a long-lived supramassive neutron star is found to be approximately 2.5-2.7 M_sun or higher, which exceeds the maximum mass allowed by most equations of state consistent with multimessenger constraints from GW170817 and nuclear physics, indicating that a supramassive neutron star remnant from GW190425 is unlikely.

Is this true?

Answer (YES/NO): NO